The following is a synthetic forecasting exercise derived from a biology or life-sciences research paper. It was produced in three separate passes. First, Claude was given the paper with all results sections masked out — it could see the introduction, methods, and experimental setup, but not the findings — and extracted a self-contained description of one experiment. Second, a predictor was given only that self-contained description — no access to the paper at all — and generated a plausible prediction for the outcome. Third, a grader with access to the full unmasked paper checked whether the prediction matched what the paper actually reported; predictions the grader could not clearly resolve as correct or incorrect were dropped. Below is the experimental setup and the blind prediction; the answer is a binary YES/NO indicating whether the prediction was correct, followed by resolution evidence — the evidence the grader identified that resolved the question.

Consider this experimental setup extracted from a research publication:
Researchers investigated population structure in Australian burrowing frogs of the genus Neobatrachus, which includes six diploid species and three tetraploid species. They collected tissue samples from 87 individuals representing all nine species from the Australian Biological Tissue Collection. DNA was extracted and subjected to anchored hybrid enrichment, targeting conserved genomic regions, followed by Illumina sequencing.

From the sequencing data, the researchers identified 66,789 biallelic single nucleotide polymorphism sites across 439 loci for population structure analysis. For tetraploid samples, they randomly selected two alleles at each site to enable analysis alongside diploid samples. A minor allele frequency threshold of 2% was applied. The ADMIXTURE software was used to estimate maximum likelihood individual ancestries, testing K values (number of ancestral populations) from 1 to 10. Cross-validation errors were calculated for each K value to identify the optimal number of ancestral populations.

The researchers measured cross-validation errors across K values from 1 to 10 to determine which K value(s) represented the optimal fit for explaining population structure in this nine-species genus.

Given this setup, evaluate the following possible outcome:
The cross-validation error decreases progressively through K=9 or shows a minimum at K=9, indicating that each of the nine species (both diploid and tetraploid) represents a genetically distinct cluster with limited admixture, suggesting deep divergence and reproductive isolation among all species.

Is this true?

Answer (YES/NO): NO